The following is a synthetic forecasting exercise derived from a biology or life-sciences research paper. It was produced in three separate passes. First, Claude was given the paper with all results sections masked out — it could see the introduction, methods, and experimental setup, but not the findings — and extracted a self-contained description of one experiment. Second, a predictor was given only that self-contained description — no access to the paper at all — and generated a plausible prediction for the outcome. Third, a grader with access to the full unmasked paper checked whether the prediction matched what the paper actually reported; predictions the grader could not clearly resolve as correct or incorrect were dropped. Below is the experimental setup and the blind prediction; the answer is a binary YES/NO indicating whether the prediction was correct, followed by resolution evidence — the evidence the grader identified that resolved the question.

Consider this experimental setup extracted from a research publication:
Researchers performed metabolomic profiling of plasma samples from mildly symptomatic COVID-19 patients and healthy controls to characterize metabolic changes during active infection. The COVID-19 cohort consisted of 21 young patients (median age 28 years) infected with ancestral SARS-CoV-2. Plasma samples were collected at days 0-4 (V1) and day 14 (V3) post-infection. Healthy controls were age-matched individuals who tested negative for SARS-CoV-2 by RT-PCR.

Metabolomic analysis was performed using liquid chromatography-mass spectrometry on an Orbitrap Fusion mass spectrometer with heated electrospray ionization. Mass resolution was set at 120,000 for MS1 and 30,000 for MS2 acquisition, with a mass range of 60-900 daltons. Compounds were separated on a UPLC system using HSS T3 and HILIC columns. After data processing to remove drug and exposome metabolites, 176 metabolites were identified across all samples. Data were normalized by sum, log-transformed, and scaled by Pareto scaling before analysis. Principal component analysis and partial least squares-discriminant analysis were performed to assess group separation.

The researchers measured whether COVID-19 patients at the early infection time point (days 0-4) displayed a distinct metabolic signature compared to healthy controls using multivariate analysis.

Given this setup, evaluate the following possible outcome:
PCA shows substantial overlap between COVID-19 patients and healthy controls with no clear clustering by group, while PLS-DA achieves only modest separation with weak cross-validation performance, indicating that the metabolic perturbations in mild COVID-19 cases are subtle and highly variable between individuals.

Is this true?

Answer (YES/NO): NO